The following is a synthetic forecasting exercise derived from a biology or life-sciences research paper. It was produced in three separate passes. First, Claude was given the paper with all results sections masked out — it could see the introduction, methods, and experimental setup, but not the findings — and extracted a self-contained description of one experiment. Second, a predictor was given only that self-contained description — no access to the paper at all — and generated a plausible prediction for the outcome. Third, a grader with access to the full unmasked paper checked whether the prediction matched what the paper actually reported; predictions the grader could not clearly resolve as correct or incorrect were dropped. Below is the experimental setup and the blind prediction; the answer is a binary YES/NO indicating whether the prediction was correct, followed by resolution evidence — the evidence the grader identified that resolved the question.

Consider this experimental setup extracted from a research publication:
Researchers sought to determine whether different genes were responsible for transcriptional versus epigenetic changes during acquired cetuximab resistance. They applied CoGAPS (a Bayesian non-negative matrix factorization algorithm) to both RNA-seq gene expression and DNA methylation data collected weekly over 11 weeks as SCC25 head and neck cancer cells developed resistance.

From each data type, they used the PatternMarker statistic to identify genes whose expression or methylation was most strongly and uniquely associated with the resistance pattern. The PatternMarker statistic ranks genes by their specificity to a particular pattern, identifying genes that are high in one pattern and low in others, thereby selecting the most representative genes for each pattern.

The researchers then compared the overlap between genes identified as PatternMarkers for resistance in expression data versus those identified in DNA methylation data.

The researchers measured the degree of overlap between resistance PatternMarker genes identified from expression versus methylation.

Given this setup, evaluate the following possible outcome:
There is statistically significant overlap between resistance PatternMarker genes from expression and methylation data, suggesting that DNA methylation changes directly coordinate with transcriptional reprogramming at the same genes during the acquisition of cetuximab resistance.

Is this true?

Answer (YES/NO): NO